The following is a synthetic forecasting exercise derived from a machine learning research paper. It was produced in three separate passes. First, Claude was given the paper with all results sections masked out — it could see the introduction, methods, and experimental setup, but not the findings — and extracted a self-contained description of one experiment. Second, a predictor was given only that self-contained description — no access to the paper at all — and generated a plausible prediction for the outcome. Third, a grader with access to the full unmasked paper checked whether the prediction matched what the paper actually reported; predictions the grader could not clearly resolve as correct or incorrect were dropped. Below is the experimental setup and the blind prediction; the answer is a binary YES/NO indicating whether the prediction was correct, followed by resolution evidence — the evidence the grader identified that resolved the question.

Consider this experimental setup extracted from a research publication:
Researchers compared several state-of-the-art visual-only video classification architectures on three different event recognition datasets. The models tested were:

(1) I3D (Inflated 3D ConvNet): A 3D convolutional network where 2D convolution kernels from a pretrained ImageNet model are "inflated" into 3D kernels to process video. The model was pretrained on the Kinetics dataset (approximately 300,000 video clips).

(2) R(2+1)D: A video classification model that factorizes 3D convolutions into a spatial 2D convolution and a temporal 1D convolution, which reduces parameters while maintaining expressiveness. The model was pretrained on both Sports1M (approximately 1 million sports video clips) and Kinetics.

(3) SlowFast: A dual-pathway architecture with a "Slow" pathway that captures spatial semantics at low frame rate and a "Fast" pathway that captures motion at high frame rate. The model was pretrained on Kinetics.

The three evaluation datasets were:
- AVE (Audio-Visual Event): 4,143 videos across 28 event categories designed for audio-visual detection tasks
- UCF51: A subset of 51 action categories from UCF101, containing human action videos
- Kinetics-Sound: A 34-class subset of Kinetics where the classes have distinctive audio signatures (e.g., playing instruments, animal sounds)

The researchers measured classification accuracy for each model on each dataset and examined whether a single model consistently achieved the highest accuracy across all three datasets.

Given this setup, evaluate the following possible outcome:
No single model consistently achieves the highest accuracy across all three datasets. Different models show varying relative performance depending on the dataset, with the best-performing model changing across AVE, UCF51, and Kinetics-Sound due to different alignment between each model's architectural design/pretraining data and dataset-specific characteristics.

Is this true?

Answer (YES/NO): YES